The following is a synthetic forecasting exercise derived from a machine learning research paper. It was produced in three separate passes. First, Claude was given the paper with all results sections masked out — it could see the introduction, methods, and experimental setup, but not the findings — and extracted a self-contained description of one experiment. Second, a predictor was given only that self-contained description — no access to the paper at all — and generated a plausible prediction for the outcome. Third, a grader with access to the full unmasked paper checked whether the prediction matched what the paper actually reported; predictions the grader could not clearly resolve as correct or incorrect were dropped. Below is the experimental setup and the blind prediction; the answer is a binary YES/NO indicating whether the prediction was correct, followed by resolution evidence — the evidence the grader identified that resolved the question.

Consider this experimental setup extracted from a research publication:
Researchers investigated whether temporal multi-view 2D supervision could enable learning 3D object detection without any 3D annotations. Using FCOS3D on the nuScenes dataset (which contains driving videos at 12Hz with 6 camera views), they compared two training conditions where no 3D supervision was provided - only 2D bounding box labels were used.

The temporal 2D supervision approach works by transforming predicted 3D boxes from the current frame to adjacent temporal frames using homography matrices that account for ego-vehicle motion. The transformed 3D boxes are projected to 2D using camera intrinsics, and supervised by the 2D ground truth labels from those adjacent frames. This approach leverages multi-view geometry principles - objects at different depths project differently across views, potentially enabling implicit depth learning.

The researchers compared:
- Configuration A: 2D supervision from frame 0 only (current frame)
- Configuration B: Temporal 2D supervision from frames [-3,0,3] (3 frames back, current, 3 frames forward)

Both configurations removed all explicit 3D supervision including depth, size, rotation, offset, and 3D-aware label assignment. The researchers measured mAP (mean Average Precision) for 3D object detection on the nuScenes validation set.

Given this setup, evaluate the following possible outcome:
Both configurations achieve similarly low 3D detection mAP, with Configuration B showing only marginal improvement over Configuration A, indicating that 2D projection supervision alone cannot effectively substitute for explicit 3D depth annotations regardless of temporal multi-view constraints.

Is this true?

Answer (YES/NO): NO